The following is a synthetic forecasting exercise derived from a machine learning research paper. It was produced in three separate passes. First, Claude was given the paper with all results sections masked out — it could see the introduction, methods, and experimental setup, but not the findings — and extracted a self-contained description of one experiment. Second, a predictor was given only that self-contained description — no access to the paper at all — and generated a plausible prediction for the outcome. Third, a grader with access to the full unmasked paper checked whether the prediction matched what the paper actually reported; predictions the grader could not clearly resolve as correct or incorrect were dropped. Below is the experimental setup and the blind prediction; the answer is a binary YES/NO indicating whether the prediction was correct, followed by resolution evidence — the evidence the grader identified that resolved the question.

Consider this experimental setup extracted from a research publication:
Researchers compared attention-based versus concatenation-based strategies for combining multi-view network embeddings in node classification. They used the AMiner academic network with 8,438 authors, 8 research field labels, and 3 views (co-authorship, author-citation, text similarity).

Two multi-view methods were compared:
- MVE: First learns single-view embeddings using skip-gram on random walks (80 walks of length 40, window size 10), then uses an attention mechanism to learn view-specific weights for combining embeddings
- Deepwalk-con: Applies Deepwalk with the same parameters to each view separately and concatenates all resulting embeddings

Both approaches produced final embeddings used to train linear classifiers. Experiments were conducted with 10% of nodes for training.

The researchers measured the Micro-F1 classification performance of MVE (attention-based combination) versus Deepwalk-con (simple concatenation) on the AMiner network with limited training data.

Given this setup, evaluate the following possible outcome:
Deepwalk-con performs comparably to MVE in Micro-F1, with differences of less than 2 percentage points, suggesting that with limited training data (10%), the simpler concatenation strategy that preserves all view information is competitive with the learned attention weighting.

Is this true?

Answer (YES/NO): NO